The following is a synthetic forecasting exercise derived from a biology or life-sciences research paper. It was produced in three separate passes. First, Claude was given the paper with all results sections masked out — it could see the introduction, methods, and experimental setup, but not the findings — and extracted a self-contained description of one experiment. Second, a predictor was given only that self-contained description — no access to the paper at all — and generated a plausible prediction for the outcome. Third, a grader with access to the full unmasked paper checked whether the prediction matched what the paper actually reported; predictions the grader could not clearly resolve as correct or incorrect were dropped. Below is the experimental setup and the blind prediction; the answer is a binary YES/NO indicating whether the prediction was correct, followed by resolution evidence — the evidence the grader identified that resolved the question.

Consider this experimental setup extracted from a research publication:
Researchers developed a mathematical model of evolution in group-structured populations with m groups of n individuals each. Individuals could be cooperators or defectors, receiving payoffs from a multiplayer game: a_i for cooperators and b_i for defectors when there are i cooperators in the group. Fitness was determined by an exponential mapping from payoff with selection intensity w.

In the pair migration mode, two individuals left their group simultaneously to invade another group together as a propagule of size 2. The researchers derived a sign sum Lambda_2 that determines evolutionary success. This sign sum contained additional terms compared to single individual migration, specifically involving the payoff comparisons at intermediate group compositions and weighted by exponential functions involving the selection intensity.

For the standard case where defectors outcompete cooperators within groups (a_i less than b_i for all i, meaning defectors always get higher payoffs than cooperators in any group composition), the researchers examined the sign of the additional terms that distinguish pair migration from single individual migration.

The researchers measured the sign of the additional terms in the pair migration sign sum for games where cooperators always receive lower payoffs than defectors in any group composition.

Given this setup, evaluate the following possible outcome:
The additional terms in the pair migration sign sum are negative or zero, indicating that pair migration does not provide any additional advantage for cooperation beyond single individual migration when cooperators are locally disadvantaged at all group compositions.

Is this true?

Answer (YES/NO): NO